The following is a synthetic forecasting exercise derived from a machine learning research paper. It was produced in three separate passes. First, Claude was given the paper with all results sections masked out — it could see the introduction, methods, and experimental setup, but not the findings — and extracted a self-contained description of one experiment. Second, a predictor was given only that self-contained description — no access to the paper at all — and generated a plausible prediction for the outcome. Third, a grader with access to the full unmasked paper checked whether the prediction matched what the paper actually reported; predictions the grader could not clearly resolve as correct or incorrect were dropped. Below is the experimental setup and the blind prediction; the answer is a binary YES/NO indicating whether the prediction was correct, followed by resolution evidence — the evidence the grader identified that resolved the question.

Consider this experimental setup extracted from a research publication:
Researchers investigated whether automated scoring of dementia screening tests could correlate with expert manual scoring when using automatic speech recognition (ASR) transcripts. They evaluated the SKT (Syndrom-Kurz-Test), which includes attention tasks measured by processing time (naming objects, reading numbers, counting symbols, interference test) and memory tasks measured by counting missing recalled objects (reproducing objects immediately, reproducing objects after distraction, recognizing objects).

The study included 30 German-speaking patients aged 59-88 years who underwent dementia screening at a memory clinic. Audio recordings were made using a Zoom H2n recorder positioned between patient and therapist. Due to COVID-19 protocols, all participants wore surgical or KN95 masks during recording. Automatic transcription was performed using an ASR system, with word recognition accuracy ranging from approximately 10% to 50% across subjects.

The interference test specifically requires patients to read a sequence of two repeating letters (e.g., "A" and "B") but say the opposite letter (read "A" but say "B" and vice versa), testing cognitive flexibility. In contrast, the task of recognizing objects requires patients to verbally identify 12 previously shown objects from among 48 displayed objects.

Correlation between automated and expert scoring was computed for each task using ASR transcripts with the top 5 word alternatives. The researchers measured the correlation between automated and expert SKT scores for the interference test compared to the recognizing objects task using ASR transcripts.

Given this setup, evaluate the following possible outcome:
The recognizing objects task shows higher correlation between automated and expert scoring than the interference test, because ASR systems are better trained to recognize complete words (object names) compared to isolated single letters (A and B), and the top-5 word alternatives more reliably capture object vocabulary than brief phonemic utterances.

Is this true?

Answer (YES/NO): NO